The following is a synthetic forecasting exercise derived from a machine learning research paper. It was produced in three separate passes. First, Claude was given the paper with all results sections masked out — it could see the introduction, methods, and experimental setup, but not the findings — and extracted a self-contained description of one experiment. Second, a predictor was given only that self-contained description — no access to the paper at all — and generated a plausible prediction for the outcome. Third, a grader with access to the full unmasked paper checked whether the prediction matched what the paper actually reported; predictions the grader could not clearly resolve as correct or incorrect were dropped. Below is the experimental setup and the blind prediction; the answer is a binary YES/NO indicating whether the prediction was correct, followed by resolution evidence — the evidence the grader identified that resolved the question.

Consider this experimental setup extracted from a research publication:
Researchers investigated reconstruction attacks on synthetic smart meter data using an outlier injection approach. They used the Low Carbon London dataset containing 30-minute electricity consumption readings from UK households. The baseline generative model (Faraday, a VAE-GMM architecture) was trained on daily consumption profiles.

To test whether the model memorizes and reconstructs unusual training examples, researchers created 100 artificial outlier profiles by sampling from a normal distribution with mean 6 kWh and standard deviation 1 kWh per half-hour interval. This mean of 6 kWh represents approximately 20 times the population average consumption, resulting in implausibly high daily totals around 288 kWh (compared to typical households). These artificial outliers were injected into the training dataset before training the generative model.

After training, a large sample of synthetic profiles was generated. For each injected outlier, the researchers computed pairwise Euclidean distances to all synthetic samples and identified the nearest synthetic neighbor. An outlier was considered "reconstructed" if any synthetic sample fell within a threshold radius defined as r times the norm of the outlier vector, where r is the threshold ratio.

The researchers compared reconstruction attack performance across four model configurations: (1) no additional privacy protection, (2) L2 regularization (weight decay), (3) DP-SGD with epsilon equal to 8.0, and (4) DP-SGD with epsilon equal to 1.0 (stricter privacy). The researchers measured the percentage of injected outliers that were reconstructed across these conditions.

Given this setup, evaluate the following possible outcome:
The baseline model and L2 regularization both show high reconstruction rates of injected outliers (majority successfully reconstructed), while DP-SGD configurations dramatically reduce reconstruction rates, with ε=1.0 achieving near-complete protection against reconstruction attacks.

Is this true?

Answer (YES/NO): NO